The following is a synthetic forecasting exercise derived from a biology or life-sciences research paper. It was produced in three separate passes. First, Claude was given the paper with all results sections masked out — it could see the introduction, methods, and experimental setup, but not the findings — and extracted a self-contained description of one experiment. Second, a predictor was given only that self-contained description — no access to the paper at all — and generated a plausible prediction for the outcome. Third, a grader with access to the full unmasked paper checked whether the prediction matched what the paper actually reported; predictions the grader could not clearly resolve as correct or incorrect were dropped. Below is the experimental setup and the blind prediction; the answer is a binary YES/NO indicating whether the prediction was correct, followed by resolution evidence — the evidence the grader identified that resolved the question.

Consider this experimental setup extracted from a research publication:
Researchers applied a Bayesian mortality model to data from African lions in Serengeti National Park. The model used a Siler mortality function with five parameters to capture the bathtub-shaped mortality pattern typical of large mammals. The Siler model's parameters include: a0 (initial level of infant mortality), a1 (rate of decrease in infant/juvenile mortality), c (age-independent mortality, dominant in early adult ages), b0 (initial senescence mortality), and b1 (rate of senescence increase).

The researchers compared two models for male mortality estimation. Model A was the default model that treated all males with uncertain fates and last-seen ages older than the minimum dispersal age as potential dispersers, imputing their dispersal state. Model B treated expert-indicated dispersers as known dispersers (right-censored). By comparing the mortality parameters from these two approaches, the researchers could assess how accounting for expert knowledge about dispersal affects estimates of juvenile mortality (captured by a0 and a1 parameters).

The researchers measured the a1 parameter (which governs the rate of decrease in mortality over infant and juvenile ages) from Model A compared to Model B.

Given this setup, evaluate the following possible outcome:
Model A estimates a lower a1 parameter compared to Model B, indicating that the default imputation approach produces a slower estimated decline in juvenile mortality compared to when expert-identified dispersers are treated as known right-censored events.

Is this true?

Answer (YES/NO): YES